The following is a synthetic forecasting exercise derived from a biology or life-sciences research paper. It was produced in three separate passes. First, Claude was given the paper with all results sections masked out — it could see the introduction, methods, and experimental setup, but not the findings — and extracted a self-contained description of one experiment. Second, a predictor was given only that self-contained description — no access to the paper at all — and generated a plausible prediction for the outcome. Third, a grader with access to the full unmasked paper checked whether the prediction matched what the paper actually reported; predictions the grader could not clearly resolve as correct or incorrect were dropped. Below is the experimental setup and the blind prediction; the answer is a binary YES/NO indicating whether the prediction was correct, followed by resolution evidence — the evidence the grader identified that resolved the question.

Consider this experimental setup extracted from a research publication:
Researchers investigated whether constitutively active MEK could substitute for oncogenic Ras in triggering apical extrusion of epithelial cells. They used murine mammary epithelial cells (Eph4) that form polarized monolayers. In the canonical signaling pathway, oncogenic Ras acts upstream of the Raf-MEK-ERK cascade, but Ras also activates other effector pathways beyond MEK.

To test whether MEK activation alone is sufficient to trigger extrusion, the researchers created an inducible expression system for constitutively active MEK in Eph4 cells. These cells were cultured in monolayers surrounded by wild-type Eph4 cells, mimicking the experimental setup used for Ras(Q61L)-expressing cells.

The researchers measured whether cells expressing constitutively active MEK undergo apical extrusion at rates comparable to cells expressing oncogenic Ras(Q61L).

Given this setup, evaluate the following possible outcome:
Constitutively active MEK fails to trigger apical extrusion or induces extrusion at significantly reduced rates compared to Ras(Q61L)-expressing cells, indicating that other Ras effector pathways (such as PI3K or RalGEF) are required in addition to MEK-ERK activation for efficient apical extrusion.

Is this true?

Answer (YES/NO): NO